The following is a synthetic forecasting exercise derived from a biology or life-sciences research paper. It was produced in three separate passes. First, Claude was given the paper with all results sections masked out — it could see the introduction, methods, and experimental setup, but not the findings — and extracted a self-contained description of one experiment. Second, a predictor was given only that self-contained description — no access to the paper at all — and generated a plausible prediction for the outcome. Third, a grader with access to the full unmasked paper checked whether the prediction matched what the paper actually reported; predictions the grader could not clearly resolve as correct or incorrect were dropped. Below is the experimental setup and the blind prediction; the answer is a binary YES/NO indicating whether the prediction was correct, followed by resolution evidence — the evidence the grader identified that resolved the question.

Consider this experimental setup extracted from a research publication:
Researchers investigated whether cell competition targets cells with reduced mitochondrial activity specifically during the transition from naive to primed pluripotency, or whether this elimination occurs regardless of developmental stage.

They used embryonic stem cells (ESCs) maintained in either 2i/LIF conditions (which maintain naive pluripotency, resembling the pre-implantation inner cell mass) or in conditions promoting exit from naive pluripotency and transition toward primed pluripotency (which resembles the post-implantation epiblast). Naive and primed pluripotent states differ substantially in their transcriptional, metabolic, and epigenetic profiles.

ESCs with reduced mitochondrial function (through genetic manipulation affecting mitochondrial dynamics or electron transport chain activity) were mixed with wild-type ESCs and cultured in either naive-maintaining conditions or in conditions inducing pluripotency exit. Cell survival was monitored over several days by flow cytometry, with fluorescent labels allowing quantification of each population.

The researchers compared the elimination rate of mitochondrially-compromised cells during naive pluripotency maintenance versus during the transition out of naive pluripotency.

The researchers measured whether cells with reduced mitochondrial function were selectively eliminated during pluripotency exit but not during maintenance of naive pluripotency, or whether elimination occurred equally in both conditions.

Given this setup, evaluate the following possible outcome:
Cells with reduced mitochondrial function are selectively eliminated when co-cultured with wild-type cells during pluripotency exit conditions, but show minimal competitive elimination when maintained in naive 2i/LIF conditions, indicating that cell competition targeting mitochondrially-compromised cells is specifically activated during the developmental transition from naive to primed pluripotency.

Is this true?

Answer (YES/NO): NO